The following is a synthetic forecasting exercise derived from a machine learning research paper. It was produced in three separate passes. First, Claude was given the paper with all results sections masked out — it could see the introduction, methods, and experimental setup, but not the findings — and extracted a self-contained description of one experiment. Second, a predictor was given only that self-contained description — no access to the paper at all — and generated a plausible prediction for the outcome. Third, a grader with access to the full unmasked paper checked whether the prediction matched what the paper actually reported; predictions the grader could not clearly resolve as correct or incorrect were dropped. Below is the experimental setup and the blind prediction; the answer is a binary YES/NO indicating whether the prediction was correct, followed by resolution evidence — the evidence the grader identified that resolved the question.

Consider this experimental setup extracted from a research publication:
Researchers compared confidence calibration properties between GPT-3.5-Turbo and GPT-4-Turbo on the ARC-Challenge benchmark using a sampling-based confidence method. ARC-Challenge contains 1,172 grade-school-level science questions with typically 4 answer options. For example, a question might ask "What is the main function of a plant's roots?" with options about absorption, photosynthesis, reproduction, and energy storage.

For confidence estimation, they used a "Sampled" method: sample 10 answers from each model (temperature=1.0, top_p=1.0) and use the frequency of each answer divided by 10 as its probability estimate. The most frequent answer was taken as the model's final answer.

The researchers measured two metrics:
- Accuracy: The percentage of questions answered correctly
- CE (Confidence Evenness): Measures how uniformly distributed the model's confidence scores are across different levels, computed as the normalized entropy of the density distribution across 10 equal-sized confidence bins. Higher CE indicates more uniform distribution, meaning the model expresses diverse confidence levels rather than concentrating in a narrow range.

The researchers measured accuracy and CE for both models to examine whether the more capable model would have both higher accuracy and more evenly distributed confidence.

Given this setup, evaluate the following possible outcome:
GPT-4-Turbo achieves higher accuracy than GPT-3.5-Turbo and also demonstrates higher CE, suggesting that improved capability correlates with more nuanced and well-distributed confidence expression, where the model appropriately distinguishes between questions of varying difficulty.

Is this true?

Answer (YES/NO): NO